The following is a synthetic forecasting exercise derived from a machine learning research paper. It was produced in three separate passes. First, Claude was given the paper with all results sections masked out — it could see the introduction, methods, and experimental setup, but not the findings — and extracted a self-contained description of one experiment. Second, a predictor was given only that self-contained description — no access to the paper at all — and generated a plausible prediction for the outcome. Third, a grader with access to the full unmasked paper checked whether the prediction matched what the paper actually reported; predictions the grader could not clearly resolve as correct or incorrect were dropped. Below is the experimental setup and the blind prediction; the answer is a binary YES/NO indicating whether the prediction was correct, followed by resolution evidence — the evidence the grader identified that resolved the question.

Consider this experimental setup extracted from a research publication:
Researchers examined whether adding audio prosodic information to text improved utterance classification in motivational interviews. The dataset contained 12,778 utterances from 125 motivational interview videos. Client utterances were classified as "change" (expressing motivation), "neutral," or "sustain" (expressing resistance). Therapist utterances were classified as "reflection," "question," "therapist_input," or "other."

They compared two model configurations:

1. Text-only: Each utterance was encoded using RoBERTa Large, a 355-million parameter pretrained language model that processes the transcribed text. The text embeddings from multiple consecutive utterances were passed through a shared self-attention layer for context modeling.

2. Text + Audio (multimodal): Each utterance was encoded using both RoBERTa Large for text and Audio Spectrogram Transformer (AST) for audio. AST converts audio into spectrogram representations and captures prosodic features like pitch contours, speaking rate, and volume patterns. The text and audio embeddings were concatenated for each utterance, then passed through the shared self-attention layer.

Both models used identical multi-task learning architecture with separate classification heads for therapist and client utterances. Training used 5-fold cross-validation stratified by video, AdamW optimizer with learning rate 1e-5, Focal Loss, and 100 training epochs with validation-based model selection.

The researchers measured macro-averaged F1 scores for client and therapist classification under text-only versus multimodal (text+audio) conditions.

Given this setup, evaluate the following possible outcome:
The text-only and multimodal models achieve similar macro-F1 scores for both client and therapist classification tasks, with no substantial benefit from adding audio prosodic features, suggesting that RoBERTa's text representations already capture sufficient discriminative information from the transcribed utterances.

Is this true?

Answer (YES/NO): NO